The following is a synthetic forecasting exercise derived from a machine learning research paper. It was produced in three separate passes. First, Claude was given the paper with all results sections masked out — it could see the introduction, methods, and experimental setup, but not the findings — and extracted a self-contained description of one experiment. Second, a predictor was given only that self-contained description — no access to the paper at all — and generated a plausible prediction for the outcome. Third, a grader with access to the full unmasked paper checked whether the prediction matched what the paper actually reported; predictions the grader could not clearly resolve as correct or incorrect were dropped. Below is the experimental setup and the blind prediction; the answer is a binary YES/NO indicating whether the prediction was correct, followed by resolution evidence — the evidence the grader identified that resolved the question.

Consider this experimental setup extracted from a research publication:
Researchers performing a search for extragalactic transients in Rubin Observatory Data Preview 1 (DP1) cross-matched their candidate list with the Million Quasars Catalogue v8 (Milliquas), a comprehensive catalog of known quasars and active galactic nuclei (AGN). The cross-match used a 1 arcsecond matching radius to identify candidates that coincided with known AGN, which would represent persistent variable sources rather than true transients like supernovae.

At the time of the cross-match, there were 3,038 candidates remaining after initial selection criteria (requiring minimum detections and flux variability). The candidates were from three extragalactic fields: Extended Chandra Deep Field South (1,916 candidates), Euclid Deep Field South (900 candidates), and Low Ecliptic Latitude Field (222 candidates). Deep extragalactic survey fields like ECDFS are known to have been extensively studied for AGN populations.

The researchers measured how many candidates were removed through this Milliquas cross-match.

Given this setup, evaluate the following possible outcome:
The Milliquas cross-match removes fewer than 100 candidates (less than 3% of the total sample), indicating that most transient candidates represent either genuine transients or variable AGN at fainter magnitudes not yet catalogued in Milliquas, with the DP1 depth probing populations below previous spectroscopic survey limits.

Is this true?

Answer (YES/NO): YES